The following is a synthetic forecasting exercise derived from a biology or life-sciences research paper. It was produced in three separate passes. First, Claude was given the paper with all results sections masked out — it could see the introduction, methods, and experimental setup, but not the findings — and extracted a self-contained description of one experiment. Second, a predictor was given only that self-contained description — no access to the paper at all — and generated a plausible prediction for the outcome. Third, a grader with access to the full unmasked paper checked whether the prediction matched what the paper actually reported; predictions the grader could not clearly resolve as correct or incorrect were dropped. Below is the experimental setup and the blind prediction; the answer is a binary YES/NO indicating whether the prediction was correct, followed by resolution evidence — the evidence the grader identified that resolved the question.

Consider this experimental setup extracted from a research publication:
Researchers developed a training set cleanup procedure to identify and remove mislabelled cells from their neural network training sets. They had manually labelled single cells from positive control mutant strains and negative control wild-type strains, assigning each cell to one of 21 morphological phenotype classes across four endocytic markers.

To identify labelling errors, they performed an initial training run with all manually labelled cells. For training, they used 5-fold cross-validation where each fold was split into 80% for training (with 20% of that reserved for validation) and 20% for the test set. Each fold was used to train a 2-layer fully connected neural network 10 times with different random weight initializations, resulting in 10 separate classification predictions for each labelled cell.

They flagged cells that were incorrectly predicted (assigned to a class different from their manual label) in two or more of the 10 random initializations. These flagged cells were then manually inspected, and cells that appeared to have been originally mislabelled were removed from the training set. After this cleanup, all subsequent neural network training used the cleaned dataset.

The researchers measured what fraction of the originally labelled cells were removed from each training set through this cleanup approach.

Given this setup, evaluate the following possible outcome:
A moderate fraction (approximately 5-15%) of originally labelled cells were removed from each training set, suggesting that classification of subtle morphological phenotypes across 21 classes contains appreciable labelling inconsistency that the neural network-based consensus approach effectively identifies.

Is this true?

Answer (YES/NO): YES